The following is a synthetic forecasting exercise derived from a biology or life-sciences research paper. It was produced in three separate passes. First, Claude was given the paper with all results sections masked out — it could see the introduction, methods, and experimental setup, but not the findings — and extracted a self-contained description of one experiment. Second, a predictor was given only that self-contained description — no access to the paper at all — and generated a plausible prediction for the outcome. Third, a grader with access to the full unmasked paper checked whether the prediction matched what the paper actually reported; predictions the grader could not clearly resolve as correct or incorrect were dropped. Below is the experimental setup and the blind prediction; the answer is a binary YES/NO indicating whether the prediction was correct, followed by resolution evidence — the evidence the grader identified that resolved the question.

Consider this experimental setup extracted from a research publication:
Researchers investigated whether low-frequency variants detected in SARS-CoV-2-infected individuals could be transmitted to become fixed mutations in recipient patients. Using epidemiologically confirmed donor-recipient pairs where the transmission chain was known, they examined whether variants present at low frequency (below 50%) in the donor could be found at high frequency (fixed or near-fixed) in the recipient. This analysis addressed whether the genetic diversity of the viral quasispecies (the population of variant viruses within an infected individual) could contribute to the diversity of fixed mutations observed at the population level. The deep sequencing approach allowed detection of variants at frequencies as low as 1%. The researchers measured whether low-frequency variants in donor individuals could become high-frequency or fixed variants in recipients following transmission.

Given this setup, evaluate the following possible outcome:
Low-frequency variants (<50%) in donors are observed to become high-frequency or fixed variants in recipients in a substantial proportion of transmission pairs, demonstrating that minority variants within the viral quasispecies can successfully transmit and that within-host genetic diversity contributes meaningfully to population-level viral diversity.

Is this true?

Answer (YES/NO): NO